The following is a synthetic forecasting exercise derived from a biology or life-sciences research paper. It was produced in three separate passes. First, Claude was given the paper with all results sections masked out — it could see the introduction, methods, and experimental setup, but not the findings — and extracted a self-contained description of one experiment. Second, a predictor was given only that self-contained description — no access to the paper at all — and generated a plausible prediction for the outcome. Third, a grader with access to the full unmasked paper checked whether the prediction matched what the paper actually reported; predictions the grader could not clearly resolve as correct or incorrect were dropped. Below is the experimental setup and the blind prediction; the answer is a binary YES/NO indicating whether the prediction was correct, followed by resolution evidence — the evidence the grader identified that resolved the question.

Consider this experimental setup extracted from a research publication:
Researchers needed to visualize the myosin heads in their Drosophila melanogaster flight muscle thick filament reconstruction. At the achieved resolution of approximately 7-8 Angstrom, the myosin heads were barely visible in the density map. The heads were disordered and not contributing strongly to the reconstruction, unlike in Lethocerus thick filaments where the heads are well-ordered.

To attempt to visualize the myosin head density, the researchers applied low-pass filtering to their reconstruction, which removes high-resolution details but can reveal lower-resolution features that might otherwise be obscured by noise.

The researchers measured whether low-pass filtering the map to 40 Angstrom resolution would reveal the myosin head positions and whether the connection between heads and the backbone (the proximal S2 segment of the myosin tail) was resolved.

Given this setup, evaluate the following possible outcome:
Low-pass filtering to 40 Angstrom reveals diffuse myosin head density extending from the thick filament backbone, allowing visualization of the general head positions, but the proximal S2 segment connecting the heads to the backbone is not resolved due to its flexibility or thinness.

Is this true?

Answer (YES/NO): NO